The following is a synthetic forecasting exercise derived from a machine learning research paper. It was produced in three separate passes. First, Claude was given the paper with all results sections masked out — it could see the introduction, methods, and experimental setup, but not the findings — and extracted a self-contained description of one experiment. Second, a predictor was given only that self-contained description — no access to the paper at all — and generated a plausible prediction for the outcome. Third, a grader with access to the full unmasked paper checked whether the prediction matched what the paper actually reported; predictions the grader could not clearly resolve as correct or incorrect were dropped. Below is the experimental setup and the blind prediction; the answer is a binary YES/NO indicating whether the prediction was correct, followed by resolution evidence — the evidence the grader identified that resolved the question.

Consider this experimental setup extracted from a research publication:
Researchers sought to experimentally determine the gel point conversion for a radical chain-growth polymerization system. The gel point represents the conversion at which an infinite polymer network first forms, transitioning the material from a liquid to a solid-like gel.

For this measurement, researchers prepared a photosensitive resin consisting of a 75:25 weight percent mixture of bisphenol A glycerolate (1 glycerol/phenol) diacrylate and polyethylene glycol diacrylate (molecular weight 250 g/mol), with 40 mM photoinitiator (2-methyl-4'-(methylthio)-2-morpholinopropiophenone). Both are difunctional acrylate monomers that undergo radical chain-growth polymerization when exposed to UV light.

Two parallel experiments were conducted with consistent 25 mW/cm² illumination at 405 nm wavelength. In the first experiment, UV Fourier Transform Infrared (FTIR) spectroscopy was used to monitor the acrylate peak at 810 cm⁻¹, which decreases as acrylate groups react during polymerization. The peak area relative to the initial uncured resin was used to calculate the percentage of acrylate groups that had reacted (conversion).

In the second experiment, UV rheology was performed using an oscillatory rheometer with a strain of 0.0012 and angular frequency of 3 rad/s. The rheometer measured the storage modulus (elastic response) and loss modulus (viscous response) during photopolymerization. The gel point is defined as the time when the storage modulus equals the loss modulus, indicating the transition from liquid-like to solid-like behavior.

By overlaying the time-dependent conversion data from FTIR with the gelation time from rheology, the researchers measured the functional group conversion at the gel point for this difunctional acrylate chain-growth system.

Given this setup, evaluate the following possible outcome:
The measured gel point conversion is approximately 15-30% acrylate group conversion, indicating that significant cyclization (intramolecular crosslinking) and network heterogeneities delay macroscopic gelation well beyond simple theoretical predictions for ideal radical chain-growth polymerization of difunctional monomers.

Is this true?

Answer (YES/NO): YES